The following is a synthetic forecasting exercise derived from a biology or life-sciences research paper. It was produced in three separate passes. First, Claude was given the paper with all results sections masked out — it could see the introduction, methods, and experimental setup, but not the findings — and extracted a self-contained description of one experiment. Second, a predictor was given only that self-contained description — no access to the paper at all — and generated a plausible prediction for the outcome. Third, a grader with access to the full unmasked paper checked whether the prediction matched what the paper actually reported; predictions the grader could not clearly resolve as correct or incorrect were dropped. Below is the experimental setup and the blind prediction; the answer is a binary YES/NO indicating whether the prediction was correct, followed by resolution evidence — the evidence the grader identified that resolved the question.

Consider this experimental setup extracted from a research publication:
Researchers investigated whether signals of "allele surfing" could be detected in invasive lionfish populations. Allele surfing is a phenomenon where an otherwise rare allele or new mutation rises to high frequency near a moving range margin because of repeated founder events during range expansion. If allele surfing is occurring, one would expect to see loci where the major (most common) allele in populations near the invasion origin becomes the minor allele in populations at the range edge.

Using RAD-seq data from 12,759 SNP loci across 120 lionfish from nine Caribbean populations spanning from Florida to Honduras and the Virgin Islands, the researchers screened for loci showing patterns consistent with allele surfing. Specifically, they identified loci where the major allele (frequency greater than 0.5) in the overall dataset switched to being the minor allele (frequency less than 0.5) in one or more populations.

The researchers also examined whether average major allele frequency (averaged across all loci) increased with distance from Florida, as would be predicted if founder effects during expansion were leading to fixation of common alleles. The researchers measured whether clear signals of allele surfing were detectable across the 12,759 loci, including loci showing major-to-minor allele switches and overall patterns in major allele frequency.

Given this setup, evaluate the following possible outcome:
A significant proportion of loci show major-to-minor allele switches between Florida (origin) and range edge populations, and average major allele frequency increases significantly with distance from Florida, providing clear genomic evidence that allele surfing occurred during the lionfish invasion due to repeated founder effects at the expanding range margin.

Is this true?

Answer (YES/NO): NO